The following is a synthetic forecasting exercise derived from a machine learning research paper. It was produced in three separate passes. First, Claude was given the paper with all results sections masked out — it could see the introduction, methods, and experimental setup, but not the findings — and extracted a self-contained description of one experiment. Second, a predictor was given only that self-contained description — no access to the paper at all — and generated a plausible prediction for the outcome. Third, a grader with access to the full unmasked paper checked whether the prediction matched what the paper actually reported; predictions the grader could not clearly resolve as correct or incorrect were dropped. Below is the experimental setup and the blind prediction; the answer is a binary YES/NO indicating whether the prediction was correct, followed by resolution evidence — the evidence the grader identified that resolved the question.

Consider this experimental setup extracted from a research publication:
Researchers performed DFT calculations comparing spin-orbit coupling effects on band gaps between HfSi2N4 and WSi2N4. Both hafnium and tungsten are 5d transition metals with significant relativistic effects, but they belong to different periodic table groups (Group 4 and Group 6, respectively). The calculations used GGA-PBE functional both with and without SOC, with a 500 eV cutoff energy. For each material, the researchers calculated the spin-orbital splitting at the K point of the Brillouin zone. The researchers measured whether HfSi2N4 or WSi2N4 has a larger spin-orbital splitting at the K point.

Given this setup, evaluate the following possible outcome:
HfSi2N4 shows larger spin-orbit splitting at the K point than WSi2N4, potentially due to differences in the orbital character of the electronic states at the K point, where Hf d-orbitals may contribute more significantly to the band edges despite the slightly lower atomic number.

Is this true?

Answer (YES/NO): NO